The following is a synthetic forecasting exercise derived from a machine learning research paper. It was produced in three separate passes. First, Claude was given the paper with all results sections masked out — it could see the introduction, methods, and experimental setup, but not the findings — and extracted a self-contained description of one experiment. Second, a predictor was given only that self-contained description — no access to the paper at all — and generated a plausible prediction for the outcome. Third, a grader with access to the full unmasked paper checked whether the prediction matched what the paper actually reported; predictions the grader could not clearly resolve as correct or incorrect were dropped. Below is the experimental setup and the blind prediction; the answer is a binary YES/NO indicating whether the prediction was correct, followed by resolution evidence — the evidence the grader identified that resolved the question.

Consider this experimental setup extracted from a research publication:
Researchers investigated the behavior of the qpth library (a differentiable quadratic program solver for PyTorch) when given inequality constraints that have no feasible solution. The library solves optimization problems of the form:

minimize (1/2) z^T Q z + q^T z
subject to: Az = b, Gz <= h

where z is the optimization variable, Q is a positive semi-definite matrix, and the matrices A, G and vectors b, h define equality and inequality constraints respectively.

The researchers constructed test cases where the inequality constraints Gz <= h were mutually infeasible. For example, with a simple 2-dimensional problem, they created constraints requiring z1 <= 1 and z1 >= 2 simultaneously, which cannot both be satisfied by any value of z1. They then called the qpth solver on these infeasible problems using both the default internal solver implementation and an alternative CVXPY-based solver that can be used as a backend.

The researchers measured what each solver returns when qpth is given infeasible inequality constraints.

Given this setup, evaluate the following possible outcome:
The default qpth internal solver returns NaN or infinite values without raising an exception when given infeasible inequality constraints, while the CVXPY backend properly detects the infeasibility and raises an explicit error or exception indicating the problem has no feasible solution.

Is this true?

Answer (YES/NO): NO